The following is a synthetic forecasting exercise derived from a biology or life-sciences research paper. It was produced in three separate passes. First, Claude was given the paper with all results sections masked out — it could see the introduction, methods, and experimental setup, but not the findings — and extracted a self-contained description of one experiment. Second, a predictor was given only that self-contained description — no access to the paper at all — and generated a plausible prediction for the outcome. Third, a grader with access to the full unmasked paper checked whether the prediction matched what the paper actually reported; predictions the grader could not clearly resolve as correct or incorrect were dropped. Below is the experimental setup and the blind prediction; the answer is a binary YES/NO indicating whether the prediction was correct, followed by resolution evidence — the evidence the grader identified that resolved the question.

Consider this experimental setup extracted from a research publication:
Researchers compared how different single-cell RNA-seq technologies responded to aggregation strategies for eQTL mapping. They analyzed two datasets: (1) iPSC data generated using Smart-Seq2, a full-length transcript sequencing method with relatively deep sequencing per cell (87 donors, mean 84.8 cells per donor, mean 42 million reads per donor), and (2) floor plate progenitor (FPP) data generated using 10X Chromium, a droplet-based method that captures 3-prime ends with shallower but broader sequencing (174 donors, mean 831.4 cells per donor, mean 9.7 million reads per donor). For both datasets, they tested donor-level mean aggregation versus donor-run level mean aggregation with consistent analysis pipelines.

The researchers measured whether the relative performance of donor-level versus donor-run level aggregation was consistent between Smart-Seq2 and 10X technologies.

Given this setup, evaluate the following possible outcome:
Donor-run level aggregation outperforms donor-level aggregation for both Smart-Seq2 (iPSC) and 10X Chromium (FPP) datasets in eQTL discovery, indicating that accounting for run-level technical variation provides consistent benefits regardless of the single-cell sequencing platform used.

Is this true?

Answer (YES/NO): YES